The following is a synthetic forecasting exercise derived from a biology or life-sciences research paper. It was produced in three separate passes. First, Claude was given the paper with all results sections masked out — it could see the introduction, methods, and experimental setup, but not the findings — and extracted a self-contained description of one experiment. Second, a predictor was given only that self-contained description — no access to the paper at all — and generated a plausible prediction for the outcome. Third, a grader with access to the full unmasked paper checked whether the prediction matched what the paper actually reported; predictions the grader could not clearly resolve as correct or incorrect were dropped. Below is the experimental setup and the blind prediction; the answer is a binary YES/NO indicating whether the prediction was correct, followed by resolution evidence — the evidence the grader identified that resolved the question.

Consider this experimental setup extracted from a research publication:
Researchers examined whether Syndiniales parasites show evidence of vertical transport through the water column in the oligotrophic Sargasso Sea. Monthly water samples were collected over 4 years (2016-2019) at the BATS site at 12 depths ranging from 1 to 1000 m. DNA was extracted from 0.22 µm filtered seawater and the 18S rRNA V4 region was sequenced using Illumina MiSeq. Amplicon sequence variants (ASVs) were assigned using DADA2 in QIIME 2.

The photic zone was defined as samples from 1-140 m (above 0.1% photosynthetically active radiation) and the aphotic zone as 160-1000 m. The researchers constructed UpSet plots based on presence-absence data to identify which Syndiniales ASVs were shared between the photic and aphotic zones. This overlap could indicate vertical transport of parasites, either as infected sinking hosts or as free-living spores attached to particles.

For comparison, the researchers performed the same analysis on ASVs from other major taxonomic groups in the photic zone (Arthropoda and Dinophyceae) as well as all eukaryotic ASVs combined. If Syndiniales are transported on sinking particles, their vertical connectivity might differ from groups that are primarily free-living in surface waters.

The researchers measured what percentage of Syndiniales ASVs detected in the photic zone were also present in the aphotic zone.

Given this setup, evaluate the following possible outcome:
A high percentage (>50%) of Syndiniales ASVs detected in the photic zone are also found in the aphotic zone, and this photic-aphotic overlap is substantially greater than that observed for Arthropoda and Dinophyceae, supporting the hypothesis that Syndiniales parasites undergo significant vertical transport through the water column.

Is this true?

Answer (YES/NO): NO